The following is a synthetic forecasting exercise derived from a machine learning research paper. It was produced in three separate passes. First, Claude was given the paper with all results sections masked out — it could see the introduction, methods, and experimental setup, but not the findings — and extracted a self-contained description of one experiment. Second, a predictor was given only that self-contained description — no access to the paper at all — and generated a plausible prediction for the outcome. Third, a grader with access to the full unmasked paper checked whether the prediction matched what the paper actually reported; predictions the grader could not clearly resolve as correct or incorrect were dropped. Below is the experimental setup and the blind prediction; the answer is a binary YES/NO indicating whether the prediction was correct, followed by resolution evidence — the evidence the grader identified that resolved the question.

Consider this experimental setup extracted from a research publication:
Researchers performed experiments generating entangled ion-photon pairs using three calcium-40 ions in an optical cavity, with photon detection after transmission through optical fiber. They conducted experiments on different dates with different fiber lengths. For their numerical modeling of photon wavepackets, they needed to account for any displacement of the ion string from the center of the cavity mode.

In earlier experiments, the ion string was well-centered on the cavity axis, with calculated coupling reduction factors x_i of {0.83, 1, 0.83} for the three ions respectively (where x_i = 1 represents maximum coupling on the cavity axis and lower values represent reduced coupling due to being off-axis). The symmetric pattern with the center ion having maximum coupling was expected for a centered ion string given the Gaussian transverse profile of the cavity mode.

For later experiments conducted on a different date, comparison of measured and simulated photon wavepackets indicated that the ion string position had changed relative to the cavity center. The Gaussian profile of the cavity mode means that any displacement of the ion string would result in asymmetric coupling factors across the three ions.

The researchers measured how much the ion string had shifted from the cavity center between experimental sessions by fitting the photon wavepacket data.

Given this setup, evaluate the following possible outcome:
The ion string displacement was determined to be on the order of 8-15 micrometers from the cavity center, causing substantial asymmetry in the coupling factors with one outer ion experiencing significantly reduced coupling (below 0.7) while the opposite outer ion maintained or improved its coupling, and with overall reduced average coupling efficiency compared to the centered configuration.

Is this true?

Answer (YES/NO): NO